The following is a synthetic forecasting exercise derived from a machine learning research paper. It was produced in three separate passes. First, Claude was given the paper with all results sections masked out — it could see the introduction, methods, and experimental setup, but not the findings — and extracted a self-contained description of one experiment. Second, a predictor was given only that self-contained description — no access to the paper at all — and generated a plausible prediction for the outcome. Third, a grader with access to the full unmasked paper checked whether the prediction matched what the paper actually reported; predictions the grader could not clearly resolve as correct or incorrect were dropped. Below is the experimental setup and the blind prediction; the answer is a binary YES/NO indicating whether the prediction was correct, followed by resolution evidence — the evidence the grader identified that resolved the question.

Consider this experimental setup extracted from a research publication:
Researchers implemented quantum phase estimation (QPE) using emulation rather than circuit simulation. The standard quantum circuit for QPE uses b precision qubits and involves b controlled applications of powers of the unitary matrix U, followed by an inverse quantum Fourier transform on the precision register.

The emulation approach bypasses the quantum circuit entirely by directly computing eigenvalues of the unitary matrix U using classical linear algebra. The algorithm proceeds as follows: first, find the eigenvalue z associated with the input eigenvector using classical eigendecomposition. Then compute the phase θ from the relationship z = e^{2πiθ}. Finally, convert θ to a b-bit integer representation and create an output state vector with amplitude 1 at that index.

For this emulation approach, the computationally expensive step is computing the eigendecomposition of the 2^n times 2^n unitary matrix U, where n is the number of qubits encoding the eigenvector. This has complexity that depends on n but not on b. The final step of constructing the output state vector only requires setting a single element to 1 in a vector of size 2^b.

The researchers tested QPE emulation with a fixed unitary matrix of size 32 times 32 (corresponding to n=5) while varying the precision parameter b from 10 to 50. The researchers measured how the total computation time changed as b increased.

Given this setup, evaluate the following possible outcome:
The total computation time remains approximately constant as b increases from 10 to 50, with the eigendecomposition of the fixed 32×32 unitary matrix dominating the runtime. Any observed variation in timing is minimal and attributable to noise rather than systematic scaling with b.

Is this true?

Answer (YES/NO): YES